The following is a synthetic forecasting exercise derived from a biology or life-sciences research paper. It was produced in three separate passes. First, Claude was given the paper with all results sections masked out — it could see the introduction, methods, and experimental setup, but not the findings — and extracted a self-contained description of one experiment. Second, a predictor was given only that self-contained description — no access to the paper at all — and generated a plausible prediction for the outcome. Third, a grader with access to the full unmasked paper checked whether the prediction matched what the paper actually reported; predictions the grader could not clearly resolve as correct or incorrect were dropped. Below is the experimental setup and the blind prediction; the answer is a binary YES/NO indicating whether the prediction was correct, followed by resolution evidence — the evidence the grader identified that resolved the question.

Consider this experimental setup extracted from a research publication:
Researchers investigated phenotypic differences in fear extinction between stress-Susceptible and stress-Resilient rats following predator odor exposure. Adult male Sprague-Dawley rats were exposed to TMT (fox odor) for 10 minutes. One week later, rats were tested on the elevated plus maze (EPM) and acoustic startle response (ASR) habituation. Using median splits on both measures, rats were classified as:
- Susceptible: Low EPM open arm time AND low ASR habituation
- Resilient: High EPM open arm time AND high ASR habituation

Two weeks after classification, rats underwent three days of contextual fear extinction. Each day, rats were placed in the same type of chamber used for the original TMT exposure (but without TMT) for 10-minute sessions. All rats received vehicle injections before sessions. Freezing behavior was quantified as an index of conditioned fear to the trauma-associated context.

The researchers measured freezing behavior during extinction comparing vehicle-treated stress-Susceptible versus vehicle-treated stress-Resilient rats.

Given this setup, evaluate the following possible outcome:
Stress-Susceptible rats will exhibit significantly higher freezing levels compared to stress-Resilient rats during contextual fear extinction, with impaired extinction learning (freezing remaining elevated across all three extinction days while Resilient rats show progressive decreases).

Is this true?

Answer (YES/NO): NO